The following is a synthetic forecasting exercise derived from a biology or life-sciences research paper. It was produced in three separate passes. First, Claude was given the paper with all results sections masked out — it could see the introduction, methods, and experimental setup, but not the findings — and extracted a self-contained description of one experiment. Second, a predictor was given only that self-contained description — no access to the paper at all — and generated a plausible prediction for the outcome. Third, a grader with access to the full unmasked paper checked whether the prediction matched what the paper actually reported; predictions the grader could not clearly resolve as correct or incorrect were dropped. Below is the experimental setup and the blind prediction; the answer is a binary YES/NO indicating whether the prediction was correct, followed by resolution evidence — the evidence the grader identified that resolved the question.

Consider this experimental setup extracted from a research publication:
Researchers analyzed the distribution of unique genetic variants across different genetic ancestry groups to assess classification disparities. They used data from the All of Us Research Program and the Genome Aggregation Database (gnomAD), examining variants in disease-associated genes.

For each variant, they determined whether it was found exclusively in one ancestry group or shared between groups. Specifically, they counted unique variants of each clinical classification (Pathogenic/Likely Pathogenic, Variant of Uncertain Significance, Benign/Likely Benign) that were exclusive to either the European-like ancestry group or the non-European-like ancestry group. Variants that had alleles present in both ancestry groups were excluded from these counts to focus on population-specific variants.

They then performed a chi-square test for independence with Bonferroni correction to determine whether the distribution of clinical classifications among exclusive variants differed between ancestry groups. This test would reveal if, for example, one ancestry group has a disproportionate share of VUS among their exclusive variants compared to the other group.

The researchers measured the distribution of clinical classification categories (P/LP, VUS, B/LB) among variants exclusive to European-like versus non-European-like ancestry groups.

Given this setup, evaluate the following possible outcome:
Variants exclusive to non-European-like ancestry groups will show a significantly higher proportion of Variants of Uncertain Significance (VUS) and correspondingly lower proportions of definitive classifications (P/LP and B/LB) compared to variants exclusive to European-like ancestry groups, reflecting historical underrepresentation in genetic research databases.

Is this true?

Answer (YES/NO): NO